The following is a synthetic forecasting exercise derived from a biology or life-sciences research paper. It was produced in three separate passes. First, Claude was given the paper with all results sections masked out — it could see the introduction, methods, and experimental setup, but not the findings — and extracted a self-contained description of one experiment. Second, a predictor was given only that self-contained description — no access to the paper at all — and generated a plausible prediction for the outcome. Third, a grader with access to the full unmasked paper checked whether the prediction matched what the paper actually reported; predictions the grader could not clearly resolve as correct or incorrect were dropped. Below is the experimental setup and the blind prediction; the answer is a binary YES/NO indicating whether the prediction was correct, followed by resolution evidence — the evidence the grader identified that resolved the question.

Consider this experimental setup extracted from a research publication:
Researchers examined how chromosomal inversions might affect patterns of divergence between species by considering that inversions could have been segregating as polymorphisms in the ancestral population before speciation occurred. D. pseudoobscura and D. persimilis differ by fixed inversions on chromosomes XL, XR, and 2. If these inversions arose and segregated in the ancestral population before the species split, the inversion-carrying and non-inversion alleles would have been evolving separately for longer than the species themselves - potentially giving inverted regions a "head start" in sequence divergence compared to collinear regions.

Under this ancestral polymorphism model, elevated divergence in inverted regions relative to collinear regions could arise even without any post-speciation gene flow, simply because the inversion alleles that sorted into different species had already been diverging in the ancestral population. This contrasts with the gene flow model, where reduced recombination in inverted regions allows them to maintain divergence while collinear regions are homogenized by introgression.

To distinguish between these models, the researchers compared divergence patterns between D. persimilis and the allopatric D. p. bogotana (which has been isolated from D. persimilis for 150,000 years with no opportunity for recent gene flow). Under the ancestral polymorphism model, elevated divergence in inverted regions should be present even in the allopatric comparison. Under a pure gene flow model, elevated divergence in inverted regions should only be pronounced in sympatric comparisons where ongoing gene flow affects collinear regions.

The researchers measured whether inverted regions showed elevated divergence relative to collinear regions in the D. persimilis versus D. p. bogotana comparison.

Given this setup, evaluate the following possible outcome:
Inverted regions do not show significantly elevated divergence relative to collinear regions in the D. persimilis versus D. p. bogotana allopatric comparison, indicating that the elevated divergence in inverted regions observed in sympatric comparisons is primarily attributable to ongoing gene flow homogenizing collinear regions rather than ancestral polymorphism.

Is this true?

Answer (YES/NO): NO